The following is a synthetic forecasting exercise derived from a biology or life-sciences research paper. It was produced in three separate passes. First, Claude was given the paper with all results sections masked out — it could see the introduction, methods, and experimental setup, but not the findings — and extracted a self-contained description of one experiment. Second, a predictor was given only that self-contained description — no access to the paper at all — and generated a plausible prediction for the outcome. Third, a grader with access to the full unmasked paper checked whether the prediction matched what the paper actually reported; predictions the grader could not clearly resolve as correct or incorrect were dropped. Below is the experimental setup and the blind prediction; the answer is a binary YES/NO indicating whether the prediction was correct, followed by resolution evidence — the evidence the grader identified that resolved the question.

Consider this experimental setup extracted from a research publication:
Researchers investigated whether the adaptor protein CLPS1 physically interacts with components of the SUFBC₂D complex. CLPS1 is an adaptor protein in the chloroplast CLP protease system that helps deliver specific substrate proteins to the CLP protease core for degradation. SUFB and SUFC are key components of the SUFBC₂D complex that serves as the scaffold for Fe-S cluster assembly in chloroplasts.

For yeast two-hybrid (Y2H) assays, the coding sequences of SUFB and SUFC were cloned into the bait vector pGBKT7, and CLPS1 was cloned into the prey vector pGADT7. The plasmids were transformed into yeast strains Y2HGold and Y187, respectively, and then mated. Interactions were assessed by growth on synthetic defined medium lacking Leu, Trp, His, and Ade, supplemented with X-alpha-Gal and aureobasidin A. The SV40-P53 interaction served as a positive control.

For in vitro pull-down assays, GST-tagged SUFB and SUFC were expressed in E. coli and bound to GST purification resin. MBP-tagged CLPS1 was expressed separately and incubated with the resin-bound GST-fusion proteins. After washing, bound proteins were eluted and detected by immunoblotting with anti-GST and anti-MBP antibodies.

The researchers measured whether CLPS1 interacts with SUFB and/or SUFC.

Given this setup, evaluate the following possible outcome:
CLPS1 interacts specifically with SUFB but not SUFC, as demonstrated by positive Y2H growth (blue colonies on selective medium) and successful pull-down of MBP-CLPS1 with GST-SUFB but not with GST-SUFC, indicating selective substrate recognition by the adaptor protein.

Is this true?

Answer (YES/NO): NO